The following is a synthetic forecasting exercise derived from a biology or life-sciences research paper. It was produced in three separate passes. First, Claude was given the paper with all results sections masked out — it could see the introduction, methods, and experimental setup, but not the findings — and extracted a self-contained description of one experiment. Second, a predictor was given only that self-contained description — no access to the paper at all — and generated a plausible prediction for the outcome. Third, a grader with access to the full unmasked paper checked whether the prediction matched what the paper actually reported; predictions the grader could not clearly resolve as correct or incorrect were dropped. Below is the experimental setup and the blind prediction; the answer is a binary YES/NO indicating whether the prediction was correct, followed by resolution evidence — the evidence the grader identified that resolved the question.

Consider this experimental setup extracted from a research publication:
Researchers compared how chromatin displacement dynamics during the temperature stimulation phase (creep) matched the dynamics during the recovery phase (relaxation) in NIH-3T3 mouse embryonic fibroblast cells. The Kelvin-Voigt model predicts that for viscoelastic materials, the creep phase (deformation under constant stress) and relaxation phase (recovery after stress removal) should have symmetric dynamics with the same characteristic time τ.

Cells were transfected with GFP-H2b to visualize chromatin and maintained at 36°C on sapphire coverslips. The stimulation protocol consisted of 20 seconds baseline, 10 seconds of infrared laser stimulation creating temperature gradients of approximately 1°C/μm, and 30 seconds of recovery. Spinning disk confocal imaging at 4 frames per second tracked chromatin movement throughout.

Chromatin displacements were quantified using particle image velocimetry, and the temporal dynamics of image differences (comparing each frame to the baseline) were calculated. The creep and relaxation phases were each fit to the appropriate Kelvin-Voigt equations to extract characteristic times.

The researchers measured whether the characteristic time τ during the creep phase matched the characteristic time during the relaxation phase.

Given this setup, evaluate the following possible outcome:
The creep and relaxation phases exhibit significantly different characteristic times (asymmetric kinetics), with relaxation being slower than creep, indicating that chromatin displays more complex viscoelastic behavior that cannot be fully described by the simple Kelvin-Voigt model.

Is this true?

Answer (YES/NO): NO